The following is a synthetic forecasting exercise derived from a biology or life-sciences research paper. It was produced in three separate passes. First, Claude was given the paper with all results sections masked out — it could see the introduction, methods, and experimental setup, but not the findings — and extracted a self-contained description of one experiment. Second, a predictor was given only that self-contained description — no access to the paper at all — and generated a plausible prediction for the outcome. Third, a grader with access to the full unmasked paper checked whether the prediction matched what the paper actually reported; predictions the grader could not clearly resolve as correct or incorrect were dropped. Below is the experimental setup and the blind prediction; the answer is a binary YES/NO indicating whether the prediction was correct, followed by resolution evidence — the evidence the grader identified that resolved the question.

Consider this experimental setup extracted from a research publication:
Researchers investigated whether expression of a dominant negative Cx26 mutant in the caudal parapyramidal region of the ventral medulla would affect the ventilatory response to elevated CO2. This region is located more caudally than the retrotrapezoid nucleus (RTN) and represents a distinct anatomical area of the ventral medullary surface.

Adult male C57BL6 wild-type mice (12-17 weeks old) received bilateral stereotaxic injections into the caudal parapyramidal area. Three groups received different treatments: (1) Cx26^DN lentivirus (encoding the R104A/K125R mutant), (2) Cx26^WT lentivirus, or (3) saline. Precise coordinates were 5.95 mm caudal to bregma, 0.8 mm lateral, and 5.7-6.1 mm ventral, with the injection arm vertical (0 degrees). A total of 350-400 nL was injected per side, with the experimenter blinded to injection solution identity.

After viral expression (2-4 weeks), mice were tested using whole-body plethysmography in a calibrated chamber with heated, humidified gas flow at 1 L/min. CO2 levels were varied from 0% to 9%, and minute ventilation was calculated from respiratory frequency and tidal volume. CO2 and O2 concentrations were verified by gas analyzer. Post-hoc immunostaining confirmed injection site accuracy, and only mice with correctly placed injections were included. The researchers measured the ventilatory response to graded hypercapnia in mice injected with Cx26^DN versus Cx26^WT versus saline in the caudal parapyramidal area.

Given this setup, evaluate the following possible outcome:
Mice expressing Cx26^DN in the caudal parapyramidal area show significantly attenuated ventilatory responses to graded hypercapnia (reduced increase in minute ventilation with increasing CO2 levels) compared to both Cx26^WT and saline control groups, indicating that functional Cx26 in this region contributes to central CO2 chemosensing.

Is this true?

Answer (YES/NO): NO